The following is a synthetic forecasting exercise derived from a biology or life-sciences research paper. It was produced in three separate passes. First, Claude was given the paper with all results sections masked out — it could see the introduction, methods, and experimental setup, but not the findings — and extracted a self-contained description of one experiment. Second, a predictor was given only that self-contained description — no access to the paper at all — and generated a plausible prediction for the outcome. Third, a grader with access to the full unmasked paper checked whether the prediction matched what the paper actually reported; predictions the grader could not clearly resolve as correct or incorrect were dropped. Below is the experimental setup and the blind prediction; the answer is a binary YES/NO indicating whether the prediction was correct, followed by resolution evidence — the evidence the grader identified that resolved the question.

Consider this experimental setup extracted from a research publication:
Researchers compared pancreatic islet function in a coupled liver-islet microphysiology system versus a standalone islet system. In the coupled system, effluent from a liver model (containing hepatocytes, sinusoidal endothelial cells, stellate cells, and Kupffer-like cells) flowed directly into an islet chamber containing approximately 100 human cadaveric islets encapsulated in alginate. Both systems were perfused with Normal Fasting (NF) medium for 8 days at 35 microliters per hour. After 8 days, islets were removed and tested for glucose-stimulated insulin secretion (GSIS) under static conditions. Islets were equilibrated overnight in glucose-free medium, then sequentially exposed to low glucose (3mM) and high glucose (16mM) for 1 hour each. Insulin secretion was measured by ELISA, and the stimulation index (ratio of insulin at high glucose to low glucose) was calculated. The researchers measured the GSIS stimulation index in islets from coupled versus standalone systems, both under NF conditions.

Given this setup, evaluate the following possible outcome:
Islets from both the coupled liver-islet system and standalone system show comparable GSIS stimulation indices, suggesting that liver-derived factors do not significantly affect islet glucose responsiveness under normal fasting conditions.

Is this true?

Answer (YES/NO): NO